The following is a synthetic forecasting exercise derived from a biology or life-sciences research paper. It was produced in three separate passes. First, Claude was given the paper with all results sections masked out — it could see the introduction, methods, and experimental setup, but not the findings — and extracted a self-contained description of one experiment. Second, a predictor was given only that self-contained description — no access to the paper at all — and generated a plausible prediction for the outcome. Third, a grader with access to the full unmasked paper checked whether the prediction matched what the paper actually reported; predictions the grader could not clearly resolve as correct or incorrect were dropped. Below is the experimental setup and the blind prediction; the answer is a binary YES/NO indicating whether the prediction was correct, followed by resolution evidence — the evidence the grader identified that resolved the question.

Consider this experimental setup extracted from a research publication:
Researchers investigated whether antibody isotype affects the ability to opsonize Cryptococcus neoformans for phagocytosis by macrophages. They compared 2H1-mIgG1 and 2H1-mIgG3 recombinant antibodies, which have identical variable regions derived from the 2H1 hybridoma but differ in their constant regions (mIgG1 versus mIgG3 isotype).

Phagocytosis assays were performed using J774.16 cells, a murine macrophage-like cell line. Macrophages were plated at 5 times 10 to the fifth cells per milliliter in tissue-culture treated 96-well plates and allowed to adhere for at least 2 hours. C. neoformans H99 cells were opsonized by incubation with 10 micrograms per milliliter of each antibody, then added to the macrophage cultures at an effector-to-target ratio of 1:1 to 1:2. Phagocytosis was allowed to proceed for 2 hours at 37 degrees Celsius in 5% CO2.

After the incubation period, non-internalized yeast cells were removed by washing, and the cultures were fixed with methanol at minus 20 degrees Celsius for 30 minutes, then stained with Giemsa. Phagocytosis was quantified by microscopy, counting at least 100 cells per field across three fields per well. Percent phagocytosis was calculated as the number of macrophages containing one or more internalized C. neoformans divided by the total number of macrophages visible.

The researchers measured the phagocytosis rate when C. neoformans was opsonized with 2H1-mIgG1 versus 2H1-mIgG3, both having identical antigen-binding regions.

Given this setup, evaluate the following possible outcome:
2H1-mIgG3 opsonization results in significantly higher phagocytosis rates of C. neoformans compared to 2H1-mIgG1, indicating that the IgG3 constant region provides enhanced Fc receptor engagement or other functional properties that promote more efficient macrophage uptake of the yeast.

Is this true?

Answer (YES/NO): NO